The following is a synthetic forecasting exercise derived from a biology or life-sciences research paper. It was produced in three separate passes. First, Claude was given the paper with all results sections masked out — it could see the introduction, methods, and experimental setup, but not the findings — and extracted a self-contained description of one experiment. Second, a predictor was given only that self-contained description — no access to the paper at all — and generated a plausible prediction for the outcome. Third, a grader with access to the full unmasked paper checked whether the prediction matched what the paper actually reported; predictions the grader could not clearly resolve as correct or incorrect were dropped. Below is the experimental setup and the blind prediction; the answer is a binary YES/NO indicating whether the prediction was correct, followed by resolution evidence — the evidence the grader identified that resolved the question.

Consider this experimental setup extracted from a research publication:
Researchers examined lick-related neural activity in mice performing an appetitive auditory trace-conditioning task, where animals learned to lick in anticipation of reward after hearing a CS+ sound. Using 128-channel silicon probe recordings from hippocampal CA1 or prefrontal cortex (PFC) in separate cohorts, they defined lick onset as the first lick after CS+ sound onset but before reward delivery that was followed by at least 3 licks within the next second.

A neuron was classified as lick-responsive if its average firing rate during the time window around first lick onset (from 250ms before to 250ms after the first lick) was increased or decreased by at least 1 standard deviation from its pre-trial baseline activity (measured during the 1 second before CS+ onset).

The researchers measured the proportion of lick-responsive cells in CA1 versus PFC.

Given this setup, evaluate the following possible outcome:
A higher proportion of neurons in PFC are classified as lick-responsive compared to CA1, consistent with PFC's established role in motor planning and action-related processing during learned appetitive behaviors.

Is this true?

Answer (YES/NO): YES